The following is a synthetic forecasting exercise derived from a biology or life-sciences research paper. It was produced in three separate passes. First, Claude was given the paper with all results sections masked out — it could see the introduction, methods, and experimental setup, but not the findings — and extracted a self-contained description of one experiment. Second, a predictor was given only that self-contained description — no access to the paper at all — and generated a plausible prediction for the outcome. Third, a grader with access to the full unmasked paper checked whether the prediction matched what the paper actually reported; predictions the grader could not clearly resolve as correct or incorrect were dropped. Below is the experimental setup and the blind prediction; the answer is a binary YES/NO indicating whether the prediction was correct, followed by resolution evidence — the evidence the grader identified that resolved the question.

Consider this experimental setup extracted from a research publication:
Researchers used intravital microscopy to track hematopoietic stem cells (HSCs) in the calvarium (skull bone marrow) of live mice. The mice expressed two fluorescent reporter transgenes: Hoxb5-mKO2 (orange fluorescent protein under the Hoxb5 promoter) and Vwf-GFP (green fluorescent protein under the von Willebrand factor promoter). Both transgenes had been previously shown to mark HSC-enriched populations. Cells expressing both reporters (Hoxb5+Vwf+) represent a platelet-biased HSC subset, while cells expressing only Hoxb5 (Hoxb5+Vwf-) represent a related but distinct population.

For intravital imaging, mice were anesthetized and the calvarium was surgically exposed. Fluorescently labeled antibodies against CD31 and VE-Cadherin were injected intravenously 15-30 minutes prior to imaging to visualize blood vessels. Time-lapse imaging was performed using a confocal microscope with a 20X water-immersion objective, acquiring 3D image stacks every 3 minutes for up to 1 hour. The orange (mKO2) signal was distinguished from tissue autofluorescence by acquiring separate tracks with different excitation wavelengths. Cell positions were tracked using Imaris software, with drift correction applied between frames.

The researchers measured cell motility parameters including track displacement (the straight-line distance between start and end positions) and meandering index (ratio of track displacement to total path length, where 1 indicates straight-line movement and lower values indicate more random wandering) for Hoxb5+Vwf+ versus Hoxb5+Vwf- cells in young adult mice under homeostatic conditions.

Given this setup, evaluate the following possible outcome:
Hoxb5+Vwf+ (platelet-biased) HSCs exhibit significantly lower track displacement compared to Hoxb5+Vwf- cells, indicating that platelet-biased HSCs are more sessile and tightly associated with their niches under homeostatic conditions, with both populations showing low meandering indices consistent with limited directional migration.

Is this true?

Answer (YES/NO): NO